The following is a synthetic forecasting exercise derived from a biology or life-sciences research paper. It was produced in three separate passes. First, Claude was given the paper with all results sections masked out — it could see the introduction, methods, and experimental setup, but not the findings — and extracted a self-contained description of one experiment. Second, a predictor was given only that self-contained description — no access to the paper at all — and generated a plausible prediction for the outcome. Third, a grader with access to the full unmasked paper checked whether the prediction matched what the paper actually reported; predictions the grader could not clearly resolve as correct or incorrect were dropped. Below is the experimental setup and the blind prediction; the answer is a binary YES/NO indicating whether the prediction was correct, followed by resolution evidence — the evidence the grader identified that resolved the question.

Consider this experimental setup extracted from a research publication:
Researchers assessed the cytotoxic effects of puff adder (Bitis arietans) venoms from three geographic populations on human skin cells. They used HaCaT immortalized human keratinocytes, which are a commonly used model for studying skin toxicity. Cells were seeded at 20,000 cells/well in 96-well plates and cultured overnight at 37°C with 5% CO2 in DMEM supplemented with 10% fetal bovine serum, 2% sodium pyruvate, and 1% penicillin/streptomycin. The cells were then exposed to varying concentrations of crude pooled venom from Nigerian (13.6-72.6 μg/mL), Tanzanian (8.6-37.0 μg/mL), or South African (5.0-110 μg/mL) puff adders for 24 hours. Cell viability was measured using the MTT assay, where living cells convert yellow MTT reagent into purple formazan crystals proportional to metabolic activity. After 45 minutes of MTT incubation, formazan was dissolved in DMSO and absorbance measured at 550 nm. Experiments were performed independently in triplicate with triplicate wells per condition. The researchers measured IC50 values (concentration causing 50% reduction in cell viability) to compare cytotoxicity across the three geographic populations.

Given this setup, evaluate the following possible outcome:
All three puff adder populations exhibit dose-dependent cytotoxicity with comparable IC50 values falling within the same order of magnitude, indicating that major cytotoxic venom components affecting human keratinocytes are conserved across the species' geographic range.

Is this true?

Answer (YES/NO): NO